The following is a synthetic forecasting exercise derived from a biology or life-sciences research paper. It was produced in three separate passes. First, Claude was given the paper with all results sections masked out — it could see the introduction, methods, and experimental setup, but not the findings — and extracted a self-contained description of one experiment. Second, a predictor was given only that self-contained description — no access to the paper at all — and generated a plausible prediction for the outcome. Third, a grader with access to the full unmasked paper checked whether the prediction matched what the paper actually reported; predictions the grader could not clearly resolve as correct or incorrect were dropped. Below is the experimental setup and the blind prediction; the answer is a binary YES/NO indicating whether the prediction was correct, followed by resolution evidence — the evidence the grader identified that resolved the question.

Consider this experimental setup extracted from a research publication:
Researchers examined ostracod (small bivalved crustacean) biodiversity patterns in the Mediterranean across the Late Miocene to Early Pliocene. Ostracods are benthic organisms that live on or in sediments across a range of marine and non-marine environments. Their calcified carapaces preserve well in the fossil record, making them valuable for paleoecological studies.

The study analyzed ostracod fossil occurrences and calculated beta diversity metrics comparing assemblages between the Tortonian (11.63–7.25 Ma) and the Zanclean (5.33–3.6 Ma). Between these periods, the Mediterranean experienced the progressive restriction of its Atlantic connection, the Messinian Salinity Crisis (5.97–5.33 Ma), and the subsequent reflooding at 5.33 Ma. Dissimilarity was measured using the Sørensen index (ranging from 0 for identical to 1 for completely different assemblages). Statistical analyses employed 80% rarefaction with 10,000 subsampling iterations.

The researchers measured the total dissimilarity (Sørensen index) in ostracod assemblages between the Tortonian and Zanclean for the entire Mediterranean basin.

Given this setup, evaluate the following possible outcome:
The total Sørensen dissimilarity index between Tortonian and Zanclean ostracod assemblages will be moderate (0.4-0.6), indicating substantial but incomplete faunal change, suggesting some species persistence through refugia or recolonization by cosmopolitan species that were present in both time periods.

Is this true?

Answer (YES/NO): NO